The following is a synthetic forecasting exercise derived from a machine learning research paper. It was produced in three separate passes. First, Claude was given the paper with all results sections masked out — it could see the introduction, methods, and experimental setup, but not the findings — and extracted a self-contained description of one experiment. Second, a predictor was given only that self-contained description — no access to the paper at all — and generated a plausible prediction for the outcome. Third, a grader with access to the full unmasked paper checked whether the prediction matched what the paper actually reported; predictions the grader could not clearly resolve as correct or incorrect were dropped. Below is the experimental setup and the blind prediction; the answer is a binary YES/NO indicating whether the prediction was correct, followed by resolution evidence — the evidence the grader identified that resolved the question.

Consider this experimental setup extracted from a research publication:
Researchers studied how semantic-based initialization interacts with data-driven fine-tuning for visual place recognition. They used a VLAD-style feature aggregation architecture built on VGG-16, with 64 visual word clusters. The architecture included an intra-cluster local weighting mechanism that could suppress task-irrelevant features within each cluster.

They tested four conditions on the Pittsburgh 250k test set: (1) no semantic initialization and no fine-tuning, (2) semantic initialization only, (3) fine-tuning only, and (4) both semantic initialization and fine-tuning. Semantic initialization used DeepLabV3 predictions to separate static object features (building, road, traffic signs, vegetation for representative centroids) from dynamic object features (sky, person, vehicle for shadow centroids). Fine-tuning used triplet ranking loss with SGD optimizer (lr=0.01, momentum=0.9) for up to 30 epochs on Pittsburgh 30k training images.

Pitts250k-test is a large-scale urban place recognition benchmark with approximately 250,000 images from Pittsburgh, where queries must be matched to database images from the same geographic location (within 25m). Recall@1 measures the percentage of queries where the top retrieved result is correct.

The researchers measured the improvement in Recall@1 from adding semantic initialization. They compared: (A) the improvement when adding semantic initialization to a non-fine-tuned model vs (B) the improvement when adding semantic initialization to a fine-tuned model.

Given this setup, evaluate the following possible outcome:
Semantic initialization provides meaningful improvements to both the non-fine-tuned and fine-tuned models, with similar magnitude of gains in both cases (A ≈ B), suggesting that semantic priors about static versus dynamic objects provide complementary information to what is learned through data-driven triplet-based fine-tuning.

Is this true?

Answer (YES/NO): NO